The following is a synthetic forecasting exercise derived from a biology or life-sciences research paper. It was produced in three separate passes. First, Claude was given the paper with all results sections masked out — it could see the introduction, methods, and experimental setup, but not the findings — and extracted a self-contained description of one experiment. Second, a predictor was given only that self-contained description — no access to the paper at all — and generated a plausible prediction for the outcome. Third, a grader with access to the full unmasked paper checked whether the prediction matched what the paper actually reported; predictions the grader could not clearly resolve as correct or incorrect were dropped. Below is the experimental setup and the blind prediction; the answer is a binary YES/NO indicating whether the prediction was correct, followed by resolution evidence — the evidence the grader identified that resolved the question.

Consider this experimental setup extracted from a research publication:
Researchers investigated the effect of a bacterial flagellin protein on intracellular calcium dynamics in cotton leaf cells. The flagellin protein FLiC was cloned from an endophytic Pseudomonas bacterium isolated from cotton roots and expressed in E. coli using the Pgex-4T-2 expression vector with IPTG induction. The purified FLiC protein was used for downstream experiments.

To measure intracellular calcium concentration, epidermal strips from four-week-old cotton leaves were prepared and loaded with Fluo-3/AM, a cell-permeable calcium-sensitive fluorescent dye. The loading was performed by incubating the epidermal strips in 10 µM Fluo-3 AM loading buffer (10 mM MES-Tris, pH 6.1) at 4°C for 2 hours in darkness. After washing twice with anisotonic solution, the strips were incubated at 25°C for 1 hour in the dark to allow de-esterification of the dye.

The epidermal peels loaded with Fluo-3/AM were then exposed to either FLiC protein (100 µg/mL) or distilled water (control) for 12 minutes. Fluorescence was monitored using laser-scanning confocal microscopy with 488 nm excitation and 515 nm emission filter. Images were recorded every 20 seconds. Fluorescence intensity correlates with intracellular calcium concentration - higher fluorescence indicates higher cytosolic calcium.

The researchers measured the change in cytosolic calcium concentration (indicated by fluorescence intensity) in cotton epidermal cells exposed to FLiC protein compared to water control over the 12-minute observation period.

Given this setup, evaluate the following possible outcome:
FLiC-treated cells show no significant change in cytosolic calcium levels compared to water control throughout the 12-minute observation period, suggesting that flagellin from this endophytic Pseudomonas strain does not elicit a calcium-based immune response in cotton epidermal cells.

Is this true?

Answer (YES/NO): NO